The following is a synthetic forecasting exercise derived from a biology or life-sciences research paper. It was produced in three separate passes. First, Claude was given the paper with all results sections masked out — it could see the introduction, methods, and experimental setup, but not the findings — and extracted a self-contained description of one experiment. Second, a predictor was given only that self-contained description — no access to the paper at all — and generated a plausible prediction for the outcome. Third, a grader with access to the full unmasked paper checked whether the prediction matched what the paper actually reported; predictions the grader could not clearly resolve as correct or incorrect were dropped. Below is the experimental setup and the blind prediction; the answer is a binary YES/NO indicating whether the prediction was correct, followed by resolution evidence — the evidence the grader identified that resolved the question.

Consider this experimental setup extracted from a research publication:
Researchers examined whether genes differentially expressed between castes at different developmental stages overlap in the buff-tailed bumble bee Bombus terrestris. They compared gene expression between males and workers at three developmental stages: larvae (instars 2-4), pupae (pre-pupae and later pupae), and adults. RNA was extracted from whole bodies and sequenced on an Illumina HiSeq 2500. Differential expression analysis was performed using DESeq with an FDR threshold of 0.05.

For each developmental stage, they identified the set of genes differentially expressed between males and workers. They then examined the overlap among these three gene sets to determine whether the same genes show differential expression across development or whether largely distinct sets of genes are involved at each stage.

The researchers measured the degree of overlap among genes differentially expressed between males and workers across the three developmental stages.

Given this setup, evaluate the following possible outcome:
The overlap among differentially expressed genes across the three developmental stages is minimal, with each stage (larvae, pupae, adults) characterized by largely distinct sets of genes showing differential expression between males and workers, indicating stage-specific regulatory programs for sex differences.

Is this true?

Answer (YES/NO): YES